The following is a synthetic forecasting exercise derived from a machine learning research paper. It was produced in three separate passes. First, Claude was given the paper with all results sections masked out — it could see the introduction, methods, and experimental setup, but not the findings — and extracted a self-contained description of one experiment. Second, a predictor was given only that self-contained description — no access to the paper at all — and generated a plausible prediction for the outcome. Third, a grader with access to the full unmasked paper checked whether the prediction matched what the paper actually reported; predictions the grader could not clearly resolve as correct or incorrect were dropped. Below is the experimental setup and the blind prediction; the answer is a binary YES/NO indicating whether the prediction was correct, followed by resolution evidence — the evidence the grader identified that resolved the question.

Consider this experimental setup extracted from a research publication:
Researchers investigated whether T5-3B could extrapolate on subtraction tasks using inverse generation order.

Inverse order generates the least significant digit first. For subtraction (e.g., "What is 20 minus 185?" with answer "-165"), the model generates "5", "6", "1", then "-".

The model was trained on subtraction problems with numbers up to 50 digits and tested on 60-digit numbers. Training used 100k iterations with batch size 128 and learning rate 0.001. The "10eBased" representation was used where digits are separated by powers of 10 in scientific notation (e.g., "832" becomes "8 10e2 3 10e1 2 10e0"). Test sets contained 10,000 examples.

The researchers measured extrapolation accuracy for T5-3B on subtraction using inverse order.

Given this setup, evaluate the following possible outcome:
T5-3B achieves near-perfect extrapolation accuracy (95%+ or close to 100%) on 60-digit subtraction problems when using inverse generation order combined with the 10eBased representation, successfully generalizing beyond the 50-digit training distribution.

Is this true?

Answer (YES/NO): NO